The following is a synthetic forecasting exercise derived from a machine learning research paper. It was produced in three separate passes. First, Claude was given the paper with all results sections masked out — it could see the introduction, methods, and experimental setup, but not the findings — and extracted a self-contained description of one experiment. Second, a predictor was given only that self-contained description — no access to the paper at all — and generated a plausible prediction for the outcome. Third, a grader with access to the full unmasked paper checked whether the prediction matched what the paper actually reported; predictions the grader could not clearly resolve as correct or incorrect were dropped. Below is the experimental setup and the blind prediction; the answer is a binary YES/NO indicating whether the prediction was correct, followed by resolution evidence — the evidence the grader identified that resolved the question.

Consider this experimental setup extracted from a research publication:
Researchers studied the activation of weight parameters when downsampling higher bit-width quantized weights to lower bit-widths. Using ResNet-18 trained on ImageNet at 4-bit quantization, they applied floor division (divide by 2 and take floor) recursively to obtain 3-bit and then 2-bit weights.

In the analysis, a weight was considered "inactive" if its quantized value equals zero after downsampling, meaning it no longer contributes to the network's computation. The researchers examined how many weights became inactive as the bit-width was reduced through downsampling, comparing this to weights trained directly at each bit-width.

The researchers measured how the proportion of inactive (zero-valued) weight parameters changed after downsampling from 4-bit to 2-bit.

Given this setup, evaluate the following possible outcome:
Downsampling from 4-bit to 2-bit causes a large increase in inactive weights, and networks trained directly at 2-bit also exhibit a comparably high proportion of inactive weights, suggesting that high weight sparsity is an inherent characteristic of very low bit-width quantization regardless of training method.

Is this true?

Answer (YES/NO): NO